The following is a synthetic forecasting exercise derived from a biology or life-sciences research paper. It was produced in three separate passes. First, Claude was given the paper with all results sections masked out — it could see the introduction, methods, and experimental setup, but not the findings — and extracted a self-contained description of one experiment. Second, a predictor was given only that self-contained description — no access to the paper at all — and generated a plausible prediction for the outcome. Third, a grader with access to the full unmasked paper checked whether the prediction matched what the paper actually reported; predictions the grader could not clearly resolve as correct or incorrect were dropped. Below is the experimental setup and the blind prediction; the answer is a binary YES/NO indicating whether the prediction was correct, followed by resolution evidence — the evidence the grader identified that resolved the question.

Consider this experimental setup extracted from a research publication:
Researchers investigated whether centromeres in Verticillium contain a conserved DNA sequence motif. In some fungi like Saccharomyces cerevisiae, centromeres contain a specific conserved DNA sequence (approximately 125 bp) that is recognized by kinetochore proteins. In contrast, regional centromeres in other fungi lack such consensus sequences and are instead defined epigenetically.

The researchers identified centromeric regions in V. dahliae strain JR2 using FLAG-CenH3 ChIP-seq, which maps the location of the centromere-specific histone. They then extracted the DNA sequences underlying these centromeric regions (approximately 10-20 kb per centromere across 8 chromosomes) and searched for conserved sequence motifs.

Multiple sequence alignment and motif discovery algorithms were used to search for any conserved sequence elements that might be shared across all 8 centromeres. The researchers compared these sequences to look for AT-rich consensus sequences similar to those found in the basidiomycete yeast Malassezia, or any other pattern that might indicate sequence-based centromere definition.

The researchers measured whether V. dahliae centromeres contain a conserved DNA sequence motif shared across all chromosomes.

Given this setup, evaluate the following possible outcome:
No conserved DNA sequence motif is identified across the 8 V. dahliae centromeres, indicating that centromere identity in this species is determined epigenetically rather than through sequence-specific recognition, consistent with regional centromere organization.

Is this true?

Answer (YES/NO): YES